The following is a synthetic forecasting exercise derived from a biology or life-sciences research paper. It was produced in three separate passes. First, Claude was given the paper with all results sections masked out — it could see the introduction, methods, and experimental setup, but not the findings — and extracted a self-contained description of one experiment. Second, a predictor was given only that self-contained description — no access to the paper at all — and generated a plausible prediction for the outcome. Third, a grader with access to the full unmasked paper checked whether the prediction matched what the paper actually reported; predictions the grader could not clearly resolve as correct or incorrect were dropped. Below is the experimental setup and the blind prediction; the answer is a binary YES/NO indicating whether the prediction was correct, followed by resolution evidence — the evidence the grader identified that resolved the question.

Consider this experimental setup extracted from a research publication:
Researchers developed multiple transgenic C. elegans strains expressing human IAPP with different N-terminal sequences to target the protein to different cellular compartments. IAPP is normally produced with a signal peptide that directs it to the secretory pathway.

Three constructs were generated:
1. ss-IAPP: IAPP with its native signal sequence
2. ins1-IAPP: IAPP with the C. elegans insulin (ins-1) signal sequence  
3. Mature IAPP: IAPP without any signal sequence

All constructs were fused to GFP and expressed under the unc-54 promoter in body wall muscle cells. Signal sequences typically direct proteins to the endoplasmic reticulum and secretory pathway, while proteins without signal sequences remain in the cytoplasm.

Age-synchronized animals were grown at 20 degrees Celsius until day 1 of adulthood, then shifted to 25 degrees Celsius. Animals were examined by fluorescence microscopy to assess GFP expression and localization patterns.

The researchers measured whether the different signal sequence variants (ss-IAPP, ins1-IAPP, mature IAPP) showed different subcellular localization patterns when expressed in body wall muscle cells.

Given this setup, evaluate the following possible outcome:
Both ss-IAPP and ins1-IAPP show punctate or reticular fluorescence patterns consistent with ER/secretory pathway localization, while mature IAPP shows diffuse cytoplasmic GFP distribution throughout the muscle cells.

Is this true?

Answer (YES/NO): NO